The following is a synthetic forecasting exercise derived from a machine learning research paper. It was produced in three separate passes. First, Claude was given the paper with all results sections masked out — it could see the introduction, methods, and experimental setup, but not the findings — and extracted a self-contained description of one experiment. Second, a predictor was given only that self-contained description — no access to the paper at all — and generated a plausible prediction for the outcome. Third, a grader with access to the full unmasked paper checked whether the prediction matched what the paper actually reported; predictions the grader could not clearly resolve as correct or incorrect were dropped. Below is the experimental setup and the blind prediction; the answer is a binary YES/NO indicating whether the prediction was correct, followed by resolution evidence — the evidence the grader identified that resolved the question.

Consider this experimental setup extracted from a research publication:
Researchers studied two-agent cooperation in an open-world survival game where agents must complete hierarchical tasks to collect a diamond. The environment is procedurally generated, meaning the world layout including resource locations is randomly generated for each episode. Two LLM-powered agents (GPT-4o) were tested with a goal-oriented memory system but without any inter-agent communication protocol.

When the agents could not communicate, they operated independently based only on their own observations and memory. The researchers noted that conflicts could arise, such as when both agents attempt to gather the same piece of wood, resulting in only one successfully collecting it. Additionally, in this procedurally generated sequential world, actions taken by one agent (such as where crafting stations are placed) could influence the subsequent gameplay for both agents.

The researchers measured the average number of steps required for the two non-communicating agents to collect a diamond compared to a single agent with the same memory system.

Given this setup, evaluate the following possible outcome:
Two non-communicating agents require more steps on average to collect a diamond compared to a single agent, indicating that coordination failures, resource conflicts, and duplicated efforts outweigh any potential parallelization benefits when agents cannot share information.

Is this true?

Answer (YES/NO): YES